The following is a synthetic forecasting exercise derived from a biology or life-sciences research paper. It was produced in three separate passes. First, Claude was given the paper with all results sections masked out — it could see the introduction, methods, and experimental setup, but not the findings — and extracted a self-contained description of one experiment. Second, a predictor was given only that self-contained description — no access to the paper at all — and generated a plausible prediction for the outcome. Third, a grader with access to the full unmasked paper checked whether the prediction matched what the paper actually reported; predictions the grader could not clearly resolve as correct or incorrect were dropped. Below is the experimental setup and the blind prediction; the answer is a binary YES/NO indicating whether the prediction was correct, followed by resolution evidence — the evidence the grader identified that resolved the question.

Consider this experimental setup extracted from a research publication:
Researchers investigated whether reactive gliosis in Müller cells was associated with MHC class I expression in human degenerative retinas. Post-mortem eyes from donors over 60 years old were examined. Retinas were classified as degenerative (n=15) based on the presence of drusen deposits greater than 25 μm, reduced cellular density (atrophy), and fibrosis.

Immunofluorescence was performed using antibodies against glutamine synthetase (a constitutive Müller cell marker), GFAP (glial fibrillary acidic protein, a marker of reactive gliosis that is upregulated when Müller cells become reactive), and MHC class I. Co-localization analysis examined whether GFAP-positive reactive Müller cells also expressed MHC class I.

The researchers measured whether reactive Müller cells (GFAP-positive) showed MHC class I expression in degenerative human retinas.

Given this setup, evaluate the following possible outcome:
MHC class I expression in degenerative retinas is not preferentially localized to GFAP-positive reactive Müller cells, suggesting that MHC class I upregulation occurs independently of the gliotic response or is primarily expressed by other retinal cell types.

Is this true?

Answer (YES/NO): NO